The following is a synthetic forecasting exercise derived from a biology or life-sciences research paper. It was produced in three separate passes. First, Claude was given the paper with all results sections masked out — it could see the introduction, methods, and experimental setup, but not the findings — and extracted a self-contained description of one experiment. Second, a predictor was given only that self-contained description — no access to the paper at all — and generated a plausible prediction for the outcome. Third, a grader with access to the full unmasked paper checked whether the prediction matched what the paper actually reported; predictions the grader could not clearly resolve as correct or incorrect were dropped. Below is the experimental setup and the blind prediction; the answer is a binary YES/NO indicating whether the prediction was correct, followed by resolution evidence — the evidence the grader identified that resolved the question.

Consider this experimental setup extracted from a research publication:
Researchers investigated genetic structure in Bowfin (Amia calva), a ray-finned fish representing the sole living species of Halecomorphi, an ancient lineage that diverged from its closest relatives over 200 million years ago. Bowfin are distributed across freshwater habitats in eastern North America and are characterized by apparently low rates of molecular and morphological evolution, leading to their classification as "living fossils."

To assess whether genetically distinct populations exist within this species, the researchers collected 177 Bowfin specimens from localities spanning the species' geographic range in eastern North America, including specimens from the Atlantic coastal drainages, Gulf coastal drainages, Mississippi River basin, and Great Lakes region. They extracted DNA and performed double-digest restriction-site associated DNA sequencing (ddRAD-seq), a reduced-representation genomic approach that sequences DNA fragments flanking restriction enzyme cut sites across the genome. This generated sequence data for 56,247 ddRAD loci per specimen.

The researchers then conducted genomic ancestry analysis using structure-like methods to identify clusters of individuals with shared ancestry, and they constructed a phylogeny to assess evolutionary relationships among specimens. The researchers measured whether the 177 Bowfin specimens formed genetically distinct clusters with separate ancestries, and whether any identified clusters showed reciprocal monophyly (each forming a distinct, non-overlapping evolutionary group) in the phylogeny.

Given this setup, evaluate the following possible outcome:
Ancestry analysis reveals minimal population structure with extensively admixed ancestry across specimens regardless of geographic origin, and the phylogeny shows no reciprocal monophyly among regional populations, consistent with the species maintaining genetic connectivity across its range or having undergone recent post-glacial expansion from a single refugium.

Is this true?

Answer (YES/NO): NO